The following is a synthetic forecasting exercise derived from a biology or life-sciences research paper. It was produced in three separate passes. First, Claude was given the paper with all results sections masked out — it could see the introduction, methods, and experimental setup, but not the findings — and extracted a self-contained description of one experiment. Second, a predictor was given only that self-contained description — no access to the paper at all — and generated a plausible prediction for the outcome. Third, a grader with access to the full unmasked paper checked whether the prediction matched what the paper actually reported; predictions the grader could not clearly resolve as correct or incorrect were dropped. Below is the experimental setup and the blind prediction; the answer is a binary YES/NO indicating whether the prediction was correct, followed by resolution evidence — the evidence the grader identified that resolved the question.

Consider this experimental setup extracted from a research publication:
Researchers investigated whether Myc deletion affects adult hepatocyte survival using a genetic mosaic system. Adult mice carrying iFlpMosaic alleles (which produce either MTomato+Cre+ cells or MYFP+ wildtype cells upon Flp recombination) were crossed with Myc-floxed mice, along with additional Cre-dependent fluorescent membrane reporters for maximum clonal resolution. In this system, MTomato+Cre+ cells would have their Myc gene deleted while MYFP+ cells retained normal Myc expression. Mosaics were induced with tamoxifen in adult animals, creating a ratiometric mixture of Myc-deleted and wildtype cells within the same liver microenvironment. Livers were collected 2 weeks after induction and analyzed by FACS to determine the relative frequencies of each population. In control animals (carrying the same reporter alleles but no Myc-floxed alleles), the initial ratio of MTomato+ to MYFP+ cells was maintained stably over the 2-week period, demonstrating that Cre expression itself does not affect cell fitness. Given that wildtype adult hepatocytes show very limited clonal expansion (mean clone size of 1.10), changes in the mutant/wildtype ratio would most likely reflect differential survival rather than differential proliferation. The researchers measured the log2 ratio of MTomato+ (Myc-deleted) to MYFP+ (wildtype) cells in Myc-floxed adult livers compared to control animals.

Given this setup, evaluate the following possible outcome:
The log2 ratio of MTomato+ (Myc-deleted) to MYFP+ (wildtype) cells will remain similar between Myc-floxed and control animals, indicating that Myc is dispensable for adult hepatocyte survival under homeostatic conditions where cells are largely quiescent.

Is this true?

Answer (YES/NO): NO